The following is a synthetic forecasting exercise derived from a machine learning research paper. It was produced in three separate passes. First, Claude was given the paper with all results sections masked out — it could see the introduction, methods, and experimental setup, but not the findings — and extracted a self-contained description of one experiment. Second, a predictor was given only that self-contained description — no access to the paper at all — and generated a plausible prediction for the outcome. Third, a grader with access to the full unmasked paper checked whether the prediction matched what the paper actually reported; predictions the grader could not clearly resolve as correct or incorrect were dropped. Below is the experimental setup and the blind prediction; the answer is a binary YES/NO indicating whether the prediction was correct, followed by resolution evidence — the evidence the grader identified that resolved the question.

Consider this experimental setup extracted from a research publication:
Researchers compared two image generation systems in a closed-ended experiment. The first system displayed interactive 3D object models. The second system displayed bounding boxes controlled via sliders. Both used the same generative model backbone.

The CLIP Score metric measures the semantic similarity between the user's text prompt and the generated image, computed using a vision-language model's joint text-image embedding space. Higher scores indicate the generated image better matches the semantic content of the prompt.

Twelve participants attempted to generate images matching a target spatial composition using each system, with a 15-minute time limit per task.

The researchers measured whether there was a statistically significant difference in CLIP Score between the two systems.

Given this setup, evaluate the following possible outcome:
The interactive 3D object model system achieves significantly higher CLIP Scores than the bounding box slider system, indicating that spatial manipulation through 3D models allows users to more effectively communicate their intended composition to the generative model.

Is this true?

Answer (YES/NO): NO